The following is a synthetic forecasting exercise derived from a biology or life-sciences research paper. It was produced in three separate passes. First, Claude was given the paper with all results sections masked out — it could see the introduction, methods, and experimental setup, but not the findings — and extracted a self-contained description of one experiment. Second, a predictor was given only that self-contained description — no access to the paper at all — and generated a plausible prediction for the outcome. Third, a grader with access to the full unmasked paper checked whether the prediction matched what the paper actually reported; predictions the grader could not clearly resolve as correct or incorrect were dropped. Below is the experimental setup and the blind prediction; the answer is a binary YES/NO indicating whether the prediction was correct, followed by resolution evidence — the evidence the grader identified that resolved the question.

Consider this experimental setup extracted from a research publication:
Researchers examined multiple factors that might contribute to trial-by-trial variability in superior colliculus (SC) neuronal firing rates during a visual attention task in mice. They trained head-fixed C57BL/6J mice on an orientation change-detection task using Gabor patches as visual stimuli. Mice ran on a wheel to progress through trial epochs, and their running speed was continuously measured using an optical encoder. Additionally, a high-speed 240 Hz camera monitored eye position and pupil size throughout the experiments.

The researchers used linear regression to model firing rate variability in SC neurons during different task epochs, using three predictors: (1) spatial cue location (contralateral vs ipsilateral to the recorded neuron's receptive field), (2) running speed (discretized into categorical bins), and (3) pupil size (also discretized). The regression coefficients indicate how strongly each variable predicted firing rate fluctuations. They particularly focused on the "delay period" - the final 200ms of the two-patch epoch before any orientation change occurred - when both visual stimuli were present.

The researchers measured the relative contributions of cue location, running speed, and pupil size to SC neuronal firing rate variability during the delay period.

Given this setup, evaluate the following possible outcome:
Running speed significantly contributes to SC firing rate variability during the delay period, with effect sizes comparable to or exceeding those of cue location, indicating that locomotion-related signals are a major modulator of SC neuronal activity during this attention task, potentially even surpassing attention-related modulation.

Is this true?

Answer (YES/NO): NO